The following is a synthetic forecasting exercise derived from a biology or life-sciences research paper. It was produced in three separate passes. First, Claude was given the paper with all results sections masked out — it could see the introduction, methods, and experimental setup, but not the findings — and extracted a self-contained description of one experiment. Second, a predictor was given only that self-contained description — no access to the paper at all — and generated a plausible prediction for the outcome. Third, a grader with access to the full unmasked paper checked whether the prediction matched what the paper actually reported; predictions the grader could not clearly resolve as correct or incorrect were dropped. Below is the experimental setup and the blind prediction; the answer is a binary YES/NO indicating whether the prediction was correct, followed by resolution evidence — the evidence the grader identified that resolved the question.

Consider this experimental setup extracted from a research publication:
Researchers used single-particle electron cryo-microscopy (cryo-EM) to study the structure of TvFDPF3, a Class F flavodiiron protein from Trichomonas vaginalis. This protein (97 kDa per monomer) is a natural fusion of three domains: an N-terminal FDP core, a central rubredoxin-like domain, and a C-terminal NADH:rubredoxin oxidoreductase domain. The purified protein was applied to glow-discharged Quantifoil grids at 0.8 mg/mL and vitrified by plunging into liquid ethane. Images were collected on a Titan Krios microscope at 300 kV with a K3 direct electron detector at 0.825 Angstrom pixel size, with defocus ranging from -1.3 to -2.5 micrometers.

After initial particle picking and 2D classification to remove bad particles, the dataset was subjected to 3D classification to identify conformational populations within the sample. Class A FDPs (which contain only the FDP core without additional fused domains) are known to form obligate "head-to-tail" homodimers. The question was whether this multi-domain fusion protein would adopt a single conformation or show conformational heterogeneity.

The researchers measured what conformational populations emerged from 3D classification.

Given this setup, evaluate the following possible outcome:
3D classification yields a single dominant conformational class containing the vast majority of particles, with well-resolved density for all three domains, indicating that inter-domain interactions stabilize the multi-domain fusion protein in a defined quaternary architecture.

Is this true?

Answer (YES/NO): NO